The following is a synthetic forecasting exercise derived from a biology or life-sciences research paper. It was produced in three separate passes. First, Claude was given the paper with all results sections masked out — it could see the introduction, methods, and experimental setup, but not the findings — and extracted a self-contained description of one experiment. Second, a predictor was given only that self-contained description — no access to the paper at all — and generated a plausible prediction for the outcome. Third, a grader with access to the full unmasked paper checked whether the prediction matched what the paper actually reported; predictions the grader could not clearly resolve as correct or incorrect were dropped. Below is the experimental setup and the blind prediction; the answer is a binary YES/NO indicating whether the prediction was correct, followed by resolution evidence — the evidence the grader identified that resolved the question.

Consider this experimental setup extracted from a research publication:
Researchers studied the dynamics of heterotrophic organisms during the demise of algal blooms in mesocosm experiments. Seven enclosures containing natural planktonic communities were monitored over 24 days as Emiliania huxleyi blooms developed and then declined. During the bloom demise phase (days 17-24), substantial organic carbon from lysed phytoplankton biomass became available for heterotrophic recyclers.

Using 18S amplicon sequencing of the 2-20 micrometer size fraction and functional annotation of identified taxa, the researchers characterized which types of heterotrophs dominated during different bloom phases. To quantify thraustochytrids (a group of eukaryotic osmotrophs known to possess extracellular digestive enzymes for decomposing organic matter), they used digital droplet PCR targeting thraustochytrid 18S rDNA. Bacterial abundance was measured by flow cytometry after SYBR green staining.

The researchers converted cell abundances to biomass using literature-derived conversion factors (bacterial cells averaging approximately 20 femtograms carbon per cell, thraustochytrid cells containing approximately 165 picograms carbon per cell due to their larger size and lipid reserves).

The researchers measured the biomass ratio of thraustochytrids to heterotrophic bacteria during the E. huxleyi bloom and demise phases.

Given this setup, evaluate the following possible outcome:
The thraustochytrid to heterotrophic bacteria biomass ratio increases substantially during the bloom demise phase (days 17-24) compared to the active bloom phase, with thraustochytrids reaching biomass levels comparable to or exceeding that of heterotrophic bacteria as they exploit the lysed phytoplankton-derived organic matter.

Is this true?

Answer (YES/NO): YES